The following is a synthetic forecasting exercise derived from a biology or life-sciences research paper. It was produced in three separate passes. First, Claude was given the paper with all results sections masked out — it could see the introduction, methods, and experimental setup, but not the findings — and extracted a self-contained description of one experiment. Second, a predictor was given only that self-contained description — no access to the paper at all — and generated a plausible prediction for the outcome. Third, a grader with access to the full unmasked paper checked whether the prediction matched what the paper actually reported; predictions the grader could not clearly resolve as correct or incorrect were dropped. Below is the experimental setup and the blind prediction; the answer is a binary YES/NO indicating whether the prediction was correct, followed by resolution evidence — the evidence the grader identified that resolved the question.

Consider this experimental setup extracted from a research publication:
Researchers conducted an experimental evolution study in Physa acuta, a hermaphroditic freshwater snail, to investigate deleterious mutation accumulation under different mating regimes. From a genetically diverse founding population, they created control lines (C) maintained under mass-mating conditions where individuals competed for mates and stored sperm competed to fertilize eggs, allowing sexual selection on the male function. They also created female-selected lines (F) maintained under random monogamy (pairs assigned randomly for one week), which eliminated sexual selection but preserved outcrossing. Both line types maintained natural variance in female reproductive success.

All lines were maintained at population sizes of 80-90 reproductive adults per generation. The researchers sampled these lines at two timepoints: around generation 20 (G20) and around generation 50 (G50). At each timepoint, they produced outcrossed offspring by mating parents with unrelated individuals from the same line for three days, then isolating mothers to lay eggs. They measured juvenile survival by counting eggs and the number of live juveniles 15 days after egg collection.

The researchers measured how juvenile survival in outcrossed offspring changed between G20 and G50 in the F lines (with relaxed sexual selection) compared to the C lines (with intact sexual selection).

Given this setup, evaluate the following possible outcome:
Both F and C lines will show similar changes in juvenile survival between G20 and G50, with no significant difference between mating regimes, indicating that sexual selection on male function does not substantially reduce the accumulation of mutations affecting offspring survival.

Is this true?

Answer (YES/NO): NO